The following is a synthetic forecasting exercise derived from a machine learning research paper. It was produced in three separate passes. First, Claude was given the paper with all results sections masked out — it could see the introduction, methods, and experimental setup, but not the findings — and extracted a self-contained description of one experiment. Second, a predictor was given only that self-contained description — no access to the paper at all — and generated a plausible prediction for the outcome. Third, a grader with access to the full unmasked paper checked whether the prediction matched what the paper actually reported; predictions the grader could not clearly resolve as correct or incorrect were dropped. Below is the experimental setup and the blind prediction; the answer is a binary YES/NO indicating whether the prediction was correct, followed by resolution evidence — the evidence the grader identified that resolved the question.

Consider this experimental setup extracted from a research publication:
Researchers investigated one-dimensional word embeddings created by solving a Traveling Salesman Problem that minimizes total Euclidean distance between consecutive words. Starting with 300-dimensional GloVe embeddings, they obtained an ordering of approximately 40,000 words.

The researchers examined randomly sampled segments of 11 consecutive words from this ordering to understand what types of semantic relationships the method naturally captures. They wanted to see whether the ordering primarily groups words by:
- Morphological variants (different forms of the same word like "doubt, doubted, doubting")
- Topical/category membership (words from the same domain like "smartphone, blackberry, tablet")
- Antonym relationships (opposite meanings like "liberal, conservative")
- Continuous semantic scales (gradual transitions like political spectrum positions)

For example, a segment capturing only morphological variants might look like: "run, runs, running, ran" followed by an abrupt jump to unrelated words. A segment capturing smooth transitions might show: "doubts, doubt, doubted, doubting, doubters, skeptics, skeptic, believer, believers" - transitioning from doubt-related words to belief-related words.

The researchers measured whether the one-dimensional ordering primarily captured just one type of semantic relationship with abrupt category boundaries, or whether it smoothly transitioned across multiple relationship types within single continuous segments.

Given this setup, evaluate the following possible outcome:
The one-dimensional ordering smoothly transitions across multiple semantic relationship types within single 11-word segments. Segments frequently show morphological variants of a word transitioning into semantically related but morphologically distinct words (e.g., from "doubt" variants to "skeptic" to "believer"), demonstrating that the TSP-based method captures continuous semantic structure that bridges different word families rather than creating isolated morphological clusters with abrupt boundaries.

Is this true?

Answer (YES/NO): YES